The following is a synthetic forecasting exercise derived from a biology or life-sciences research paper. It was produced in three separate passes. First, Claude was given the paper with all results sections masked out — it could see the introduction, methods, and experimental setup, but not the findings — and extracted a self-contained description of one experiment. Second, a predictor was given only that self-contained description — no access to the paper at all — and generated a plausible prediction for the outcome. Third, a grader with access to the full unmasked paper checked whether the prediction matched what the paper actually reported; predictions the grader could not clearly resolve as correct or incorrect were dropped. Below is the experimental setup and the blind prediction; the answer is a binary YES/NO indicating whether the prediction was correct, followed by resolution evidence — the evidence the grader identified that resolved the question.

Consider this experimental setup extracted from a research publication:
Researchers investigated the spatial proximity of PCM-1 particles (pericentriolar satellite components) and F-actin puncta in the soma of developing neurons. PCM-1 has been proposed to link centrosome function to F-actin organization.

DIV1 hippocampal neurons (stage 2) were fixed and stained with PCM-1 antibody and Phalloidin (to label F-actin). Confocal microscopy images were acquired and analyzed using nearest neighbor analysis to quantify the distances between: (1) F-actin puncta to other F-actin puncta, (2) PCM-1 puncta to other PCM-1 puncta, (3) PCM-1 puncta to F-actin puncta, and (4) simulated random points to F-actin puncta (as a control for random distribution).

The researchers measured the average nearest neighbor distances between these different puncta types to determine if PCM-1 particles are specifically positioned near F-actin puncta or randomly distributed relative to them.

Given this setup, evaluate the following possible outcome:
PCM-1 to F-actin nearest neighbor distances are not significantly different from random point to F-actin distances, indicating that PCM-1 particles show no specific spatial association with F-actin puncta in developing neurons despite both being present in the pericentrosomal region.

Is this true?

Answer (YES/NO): NO